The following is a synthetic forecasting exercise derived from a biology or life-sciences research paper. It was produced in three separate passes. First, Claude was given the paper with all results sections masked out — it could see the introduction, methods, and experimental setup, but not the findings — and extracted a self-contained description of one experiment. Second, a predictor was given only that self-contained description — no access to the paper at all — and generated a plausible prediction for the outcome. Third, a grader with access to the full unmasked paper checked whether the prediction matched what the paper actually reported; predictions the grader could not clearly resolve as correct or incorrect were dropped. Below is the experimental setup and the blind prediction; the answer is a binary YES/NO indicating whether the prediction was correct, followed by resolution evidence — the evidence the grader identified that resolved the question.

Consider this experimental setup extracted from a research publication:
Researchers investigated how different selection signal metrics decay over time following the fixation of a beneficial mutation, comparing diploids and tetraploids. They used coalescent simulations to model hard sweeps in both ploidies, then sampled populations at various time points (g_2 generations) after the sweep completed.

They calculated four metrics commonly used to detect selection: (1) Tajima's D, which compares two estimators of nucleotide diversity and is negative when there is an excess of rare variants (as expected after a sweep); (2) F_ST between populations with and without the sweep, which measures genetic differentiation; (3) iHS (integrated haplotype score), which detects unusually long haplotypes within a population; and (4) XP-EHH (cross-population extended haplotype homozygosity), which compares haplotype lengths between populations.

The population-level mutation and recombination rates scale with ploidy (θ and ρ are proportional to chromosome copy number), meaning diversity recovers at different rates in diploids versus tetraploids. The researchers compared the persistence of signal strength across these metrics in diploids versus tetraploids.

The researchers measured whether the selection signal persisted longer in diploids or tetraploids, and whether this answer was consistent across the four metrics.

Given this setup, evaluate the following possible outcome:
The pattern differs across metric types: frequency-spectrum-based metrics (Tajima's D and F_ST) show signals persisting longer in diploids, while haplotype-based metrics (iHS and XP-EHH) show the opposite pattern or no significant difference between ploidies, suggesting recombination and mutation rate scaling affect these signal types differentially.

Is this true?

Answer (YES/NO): NO